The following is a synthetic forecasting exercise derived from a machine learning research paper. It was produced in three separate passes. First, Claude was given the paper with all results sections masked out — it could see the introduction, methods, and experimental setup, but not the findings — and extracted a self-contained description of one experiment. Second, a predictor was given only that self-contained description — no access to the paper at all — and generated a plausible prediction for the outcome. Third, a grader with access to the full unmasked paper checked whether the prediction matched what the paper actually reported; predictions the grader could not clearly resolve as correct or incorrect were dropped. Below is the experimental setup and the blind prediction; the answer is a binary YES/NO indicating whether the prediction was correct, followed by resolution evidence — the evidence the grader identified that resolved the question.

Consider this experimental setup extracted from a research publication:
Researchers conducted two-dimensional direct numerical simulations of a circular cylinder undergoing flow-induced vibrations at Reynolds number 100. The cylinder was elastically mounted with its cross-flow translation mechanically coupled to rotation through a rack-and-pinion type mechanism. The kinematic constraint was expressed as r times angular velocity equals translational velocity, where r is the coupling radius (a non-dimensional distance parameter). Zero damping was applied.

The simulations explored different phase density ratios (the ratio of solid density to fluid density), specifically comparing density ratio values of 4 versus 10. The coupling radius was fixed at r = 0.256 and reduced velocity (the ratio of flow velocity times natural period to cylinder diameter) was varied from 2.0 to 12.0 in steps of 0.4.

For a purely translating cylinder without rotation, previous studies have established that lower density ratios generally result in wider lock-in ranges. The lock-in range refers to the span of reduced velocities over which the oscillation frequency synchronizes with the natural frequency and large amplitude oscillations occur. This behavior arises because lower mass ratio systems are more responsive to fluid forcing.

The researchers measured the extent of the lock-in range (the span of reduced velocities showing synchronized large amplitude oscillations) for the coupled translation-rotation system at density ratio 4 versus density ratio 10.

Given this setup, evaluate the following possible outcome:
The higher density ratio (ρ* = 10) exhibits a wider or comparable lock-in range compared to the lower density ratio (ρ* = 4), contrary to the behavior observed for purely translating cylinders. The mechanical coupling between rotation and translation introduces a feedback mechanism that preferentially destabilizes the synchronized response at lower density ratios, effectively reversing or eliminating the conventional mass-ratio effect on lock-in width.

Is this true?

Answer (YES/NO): YES